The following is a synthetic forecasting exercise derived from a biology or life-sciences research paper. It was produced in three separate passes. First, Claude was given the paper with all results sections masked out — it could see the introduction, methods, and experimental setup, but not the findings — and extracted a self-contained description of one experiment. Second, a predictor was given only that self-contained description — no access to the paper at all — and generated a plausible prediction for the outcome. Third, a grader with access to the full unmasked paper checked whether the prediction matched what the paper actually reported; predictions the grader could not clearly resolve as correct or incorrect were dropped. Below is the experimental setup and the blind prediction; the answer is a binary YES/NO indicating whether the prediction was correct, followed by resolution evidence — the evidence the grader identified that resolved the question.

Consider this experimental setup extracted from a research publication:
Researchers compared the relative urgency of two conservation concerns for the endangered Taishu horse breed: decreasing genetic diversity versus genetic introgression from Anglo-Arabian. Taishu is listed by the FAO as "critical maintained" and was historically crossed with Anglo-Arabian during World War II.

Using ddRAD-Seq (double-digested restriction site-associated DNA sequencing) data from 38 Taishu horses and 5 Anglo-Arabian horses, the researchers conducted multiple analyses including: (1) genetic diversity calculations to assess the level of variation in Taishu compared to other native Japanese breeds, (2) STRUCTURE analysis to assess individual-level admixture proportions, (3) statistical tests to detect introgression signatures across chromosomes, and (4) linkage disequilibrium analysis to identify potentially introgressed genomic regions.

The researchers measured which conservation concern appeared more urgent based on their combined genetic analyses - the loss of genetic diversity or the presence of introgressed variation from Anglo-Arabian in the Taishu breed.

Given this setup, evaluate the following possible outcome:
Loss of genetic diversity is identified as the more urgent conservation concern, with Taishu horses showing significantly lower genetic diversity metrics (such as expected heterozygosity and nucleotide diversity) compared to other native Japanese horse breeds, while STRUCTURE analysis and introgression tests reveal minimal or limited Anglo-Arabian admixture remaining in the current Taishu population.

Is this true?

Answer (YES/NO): YES